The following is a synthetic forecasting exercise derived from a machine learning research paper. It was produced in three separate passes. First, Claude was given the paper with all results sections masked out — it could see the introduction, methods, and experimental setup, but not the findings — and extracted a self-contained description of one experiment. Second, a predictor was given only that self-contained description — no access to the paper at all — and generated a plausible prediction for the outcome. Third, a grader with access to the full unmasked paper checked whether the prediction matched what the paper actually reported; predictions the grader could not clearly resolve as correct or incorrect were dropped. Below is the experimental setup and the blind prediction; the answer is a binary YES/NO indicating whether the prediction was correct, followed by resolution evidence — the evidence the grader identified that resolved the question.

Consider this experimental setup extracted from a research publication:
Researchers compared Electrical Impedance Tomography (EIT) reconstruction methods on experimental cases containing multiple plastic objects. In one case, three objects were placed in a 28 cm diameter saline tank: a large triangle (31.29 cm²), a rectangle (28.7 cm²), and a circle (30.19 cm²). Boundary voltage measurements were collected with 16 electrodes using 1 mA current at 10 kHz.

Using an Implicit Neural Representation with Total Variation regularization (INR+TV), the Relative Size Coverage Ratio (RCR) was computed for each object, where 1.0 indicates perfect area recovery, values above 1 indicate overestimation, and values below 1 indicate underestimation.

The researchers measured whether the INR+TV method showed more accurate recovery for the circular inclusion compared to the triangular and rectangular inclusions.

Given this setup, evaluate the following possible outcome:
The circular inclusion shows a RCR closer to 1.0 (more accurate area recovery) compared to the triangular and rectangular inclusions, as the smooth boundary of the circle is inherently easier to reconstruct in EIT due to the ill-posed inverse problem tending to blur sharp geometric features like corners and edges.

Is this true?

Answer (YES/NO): YES